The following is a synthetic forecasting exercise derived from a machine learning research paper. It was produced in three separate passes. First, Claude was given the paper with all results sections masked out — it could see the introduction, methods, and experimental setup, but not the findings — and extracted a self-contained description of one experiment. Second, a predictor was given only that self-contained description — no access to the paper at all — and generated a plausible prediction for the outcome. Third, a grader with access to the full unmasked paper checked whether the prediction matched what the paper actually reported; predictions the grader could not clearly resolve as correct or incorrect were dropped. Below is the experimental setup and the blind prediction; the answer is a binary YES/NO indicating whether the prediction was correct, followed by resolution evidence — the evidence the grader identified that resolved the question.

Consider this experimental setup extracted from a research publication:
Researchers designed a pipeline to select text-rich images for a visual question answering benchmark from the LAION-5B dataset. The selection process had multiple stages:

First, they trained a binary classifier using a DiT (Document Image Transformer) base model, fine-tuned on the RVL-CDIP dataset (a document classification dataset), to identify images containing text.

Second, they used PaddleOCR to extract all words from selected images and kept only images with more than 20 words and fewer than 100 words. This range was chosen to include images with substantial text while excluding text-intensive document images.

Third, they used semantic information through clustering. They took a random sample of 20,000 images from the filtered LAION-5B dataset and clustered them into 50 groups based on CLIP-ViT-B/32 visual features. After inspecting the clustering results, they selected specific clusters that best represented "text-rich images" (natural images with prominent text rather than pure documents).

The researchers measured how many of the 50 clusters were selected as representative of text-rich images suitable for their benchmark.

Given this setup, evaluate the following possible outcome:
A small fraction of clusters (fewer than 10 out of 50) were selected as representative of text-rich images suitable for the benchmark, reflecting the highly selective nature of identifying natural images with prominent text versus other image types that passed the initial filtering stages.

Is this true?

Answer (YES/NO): YES